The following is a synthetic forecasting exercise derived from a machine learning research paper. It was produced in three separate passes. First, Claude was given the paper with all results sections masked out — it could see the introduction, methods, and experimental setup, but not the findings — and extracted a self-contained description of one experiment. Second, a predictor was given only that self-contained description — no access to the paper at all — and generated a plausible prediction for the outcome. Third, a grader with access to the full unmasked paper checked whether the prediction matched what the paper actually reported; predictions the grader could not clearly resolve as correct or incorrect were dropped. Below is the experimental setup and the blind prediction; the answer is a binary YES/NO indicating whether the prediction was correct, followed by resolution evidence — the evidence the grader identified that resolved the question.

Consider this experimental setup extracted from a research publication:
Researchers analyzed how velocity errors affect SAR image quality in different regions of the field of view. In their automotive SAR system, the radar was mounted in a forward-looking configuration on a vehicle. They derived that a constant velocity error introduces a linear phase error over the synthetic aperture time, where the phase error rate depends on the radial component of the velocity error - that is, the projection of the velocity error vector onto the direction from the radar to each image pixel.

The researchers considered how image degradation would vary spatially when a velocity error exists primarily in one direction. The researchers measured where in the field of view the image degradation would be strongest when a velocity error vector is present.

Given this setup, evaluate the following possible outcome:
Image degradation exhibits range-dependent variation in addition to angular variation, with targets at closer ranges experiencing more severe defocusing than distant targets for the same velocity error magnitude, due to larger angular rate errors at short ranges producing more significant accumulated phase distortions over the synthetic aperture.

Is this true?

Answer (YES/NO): NO